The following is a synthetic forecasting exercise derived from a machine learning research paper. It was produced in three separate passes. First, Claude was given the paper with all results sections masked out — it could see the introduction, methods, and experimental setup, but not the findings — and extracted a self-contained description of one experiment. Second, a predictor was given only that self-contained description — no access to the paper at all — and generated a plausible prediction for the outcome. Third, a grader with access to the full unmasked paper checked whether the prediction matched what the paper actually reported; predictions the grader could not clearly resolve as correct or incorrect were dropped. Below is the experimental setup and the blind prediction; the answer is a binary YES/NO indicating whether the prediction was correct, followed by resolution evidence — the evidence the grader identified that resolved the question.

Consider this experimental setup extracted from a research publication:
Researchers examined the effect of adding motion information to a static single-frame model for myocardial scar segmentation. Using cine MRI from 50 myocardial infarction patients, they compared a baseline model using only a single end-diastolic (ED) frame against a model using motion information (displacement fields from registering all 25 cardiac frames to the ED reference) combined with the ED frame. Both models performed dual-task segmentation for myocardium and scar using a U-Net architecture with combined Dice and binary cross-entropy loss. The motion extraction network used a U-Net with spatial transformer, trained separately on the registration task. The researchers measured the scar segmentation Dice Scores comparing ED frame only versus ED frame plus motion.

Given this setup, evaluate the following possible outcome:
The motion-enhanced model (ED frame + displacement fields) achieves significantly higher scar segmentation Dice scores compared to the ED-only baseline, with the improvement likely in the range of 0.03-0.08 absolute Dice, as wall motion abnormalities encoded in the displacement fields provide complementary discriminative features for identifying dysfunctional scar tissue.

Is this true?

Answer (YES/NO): NO